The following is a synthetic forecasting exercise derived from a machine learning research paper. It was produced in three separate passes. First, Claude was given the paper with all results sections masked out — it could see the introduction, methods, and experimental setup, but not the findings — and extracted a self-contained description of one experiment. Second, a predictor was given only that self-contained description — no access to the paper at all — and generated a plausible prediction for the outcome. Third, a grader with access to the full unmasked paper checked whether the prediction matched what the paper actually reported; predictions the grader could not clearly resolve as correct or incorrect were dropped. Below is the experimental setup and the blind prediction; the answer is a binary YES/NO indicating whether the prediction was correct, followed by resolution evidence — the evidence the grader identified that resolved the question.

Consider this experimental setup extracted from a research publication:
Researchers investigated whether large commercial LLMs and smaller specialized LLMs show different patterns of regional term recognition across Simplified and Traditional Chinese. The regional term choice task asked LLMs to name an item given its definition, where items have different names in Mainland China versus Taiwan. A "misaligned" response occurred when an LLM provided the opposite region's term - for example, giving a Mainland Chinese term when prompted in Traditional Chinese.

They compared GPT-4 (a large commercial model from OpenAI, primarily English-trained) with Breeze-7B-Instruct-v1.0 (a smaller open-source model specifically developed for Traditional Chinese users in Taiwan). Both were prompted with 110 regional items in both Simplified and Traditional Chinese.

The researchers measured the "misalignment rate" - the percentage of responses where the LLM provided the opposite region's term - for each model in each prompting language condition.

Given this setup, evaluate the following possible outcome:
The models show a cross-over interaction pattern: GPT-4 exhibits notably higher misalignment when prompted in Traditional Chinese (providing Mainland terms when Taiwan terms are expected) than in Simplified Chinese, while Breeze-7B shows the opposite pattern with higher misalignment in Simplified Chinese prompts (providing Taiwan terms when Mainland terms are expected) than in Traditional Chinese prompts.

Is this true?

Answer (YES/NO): NO